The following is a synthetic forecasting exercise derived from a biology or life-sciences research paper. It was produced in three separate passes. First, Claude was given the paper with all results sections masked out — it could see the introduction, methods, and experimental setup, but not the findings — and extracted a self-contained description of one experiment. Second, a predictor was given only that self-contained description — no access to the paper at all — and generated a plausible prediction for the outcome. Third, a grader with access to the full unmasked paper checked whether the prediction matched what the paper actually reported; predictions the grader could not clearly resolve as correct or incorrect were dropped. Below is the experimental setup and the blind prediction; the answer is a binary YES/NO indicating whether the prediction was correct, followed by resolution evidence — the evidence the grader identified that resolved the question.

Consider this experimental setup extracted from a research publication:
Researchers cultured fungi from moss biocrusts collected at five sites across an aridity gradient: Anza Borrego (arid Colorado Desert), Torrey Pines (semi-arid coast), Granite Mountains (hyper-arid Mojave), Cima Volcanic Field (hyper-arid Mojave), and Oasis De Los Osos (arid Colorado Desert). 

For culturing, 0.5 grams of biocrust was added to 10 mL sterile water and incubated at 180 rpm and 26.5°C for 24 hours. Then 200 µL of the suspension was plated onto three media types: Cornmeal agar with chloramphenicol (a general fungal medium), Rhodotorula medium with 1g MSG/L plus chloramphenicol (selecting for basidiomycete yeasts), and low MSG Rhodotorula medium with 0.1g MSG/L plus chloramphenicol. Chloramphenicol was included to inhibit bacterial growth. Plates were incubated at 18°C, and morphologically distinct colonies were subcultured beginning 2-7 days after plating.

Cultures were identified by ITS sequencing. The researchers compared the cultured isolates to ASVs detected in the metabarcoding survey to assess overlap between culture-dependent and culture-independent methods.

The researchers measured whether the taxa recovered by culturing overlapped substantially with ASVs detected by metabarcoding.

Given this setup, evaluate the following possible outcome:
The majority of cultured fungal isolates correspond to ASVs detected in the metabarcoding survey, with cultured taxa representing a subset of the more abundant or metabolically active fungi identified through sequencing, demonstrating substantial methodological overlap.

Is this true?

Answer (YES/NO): NO